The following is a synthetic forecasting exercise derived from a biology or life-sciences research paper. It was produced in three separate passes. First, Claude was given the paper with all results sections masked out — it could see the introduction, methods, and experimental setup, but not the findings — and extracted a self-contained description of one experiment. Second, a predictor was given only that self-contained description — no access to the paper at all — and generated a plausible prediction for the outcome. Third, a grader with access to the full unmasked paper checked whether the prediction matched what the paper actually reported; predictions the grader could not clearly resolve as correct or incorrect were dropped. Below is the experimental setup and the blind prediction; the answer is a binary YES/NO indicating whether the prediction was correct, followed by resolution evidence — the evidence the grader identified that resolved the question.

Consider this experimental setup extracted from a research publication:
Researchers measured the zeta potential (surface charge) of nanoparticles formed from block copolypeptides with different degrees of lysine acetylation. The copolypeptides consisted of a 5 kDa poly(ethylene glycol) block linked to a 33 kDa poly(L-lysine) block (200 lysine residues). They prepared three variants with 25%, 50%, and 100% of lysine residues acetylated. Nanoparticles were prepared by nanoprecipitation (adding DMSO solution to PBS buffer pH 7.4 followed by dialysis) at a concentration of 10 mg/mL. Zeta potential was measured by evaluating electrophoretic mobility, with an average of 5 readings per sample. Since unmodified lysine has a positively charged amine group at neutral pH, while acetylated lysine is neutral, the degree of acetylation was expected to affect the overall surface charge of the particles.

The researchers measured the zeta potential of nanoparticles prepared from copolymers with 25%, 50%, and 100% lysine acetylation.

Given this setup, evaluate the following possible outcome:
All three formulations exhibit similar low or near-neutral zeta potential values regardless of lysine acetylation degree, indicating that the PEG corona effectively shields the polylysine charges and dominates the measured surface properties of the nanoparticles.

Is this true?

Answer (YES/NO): YES